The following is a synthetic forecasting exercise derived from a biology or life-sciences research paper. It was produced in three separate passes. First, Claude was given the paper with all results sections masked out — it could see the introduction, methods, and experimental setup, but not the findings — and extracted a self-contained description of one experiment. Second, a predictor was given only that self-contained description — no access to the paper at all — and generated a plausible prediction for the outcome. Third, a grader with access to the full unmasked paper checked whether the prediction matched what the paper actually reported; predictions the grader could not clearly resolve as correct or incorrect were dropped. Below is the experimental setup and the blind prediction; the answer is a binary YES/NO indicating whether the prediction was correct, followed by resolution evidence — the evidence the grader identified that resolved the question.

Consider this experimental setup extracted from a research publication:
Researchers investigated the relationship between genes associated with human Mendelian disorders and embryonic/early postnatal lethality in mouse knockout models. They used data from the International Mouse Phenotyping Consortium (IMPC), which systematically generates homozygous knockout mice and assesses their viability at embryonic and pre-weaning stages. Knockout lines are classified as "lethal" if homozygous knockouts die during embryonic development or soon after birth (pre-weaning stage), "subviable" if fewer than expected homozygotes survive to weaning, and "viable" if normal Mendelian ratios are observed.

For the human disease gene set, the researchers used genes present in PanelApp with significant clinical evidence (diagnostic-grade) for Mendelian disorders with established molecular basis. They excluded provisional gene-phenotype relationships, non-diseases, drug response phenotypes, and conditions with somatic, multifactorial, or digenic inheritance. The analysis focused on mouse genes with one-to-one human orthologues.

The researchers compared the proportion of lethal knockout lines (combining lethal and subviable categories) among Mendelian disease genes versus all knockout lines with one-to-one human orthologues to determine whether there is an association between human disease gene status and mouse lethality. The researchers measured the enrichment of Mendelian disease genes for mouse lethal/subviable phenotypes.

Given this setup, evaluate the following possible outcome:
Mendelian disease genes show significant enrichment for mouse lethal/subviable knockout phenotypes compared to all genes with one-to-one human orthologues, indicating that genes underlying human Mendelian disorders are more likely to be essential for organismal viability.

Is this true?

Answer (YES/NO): YES